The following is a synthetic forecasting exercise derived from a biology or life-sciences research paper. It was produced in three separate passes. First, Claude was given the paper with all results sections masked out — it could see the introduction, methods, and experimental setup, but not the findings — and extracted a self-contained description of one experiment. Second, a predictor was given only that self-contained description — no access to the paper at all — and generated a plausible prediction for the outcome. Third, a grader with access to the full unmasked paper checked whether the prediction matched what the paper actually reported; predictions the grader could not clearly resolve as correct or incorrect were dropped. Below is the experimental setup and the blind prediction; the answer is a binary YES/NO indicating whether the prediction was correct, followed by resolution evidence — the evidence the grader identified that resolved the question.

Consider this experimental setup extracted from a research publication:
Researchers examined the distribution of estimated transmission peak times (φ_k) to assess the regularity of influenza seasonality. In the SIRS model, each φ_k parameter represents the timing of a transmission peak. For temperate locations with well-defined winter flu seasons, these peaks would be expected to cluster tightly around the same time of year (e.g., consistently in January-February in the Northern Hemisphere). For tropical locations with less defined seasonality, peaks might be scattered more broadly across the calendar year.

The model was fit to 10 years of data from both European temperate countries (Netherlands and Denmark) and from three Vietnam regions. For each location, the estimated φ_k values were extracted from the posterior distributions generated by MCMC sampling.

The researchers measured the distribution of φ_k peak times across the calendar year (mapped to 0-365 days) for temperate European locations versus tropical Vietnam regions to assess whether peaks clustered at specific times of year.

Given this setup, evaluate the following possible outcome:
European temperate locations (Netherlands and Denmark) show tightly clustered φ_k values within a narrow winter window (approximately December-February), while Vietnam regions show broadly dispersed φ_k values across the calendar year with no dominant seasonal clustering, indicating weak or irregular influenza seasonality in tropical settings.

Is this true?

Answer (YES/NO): YES